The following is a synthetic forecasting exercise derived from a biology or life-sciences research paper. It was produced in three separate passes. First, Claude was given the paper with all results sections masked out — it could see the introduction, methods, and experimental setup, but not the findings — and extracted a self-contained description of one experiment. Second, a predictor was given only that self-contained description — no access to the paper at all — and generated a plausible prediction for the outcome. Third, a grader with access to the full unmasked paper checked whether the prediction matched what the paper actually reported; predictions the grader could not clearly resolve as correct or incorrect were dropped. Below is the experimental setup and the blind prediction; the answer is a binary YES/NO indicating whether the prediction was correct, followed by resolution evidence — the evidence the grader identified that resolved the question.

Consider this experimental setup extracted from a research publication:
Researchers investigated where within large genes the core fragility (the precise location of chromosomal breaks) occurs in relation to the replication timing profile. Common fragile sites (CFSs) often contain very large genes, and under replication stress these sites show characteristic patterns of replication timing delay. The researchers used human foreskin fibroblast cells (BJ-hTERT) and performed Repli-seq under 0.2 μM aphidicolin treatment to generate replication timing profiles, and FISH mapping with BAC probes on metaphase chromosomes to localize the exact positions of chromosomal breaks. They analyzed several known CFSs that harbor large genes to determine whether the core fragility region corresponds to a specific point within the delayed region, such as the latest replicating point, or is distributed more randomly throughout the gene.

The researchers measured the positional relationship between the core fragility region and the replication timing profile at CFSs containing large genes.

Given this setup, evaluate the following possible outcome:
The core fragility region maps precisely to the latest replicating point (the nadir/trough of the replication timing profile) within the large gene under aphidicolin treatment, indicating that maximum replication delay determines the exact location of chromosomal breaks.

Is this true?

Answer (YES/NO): NO